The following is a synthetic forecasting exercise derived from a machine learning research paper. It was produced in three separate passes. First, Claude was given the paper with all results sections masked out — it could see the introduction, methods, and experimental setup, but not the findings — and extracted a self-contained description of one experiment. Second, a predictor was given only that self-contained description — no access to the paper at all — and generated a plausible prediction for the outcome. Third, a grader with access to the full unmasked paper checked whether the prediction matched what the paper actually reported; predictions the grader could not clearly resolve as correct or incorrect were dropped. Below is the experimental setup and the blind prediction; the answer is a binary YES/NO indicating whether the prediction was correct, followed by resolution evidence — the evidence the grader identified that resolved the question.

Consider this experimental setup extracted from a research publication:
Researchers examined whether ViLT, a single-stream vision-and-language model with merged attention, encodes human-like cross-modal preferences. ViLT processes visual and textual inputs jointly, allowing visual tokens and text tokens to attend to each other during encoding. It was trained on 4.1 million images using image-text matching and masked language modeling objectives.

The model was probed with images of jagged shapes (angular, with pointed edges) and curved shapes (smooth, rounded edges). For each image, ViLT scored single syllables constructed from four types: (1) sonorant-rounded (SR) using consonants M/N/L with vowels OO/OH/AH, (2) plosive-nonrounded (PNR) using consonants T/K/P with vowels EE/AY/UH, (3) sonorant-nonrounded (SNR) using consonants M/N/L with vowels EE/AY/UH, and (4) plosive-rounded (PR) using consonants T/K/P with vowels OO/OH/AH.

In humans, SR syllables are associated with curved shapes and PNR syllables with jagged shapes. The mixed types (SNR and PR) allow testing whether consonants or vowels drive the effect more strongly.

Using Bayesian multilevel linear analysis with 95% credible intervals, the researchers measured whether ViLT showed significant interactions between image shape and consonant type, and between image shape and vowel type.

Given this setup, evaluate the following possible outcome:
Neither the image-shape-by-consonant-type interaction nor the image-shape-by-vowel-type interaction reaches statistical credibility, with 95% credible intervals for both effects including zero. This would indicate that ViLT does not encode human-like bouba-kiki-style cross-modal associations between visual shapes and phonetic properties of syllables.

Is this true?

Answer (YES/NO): NO